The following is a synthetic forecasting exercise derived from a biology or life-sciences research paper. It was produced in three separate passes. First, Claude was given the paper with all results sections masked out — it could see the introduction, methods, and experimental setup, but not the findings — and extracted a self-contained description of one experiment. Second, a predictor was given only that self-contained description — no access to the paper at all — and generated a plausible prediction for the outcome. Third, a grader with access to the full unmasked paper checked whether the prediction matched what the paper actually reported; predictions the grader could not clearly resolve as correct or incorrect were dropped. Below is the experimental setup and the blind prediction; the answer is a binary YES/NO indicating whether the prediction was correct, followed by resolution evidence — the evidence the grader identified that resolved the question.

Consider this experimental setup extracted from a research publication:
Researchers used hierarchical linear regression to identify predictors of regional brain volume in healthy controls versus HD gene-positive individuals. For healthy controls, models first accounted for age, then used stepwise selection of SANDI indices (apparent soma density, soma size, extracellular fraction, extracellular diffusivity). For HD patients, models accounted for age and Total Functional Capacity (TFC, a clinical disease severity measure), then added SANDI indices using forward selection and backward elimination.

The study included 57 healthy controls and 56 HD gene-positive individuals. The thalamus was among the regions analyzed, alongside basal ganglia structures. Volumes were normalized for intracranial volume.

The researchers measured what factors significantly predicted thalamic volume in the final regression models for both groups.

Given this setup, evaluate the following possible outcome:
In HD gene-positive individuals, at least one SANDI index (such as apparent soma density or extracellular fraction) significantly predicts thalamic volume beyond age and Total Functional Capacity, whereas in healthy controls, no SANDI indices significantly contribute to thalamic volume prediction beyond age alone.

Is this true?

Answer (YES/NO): NO